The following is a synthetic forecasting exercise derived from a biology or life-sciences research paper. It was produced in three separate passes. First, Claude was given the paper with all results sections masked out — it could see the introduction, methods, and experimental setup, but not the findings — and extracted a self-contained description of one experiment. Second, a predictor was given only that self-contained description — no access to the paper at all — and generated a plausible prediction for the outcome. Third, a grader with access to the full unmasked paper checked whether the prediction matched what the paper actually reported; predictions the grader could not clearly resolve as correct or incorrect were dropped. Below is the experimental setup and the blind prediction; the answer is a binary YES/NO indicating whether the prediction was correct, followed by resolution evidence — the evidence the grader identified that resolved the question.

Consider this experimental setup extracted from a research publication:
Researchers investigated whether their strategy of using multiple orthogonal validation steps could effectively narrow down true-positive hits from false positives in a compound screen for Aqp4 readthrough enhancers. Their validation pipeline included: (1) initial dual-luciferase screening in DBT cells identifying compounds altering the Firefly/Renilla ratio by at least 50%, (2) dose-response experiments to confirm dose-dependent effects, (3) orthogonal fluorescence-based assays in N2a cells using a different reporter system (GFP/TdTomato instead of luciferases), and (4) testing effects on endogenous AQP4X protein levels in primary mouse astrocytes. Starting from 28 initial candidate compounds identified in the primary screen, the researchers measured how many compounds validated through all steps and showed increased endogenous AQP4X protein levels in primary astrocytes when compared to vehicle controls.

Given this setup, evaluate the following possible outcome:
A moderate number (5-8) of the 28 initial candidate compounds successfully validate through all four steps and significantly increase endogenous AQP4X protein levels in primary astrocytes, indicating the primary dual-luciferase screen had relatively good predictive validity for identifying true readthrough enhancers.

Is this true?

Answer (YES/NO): NO